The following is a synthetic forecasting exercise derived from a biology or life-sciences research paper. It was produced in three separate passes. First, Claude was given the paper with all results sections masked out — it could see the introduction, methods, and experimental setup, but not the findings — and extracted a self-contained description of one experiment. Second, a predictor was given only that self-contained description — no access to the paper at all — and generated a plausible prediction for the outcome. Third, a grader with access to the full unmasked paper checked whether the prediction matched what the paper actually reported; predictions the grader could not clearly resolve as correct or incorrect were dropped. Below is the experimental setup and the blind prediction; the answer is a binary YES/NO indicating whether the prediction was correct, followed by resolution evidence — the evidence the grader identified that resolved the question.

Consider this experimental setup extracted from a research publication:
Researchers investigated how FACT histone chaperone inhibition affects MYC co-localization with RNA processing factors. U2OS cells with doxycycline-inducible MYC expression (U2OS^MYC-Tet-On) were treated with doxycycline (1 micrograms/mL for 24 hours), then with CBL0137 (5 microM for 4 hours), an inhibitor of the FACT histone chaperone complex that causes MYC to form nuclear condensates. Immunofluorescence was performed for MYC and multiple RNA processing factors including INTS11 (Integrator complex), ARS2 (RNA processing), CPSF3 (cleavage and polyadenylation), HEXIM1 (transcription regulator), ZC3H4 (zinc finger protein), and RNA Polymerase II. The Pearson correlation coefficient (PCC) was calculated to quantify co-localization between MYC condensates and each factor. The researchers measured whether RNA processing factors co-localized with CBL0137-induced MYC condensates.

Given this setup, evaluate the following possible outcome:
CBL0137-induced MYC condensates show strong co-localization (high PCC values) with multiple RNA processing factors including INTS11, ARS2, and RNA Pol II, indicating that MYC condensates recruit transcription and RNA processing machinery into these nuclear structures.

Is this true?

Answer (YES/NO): NO